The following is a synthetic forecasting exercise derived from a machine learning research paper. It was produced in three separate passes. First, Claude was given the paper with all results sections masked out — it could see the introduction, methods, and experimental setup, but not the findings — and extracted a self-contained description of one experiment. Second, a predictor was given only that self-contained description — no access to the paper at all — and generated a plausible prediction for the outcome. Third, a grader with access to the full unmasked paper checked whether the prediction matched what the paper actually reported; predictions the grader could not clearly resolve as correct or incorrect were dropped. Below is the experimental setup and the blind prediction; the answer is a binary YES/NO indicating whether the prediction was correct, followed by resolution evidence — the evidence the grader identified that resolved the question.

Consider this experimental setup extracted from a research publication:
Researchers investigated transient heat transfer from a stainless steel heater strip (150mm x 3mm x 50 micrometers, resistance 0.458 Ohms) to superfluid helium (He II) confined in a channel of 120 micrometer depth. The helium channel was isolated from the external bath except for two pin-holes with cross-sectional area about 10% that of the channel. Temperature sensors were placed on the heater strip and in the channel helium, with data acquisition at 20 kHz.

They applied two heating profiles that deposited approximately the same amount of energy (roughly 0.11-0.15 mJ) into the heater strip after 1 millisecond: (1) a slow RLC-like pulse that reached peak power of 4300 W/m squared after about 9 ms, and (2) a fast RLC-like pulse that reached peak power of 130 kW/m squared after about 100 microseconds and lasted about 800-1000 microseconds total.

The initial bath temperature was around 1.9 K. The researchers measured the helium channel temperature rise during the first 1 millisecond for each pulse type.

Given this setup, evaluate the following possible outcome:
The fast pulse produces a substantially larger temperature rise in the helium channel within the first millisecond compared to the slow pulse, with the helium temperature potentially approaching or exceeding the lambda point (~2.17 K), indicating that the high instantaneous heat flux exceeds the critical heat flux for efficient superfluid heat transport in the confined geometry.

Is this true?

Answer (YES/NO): NO